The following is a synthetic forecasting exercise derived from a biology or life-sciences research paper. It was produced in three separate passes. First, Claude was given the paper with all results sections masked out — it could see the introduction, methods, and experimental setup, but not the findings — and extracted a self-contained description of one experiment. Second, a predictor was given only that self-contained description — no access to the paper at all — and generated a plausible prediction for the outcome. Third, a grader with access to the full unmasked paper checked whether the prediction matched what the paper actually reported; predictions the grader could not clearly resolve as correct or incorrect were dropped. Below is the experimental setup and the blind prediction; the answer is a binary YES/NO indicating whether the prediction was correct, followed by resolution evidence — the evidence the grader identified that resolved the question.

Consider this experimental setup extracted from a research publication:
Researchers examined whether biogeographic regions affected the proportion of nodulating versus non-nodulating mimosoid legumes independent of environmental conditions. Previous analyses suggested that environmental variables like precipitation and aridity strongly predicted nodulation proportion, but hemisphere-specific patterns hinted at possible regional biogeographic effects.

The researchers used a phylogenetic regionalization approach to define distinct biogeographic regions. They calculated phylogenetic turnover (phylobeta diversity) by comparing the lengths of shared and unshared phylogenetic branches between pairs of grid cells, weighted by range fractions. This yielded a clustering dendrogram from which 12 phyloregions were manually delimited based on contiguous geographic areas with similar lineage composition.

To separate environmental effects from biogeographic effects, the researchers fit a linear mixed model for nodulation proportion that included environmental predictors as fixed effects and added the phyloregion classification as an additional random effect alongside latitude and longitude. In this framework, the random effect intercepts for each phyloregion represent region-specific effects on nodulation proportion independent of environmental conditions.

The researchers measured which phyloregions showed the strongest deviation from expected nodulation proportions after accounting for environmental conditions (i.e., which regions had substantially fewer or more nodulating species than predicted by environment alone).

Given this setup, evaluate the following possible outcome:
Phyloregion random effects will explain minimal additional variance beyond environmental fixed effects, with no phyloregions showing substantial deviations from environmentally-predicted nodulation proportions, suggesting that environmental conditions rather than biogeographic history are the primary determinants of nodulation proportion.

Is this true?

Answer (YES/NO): NO